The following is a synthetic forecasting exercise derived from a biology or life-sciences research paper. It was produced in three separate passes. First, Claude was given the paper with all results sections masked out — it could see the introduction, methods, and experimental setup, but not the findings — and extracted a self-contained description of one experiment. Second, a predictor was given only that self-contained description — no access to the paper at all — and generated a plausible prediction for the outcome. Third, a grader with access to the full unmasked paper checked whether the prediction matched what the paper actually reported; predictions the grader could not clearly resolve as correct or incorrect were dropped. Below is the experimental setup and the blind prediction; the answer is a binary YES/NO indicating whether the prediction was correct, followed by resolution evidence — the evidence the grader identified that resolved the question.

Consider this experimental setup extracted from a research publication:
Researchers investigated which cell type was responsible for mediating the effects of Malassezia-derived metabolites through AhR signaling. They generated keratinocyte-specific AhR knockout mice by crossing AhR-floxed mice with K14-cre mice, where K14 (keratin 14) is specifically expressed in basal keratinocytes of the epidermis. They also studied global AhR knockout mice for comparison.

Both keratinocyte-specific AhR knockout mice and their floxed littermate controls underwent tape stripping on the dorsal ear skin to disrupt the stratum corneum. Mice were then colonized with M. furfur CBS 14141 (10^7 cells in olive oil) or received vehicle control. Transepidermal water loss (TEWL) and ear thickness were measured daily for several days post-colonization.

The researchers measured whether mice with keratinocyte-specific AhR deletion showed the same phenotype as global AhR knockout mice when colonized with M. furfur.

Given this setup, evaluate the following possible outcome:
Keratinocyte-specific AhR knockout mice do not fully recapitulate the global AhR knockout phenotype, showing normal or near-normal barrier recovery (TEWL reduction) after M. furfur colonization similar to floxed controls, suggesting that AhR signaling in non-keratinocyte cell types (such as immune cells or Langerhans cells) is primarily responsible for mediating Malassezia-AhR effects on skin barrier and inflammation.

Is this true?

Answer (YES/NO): NO